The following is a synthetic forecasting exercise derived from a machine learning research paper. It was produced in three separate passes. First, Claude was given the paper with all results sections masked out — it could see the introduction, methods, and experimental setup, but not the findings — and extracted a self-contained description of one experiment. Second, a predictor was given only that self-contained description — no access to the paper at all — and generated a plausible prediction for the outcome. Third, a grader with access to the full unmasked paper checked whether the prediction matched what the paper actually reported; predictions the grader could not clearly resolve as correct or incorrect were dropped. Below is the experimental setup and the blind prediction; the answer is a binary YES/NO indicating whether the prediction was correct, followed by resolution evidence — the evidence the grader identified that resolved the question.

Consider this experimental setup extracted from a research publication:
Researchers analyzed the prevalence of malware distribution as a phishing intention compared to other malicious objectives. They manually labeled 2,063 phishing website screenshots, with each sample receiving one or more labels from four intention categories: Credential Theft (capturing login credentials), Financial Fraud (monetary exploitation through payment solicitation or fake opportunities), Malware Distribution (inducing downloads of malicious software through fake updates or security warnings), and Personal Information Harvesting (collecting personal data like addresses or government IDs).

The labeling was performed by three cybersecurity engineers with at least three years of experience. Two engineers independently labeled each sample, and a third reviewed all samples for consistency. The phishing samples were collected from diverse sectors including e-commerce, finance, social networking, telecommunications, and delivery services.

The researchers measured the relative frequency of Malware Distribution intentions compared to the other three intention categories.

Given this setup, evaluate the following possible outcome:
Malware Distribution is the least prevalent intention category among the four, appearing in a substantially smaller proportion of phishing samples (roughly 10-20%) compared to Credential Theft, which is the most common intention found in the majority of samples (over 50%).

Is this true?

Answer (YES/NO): NO